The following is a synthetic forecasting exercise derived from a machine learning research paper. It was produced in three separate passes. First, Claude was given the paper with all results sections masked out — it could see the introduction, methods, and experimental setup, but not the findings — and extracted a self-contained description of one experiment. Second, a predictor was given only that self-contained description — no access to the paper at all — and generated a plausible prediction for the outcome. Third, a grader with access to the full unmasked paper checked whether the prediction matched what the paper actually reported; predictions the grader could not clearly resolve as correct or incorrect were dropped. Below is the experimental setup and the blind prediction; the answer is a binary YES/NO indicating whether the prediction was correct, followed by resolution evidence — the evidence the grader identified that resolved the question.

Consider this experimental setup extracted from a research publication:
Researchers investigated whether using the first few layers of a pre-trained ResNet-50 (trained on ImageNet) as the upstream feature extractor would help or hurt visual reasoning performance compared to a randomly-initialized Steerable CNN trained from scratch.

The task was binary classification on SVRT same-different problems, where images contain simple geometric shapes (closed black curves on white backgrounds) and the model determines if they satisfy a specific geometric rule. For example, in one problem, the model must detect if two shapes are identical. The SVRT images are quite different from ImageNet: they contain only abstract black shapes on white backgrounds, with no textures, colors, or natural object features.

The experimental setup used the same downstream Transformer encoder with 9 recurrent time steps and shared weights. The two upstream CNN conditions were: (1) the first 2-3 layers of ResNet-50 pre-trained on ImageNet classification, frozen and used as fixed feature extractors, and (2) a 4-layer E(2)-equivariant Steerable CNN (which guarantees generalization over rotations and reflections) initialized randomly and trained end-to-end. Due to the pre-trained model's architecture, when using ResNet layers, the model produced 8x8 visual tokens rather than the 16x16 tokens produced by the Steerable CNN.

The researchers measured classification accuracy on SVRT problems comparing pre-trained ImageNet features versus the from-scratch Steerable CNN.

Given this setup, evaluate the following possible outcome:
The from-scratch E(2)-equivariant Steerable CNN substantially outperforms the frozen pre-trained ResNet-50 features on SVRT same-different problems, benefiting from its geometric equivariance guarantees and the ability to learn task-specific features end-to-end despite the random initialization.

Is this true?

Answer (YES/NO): NO